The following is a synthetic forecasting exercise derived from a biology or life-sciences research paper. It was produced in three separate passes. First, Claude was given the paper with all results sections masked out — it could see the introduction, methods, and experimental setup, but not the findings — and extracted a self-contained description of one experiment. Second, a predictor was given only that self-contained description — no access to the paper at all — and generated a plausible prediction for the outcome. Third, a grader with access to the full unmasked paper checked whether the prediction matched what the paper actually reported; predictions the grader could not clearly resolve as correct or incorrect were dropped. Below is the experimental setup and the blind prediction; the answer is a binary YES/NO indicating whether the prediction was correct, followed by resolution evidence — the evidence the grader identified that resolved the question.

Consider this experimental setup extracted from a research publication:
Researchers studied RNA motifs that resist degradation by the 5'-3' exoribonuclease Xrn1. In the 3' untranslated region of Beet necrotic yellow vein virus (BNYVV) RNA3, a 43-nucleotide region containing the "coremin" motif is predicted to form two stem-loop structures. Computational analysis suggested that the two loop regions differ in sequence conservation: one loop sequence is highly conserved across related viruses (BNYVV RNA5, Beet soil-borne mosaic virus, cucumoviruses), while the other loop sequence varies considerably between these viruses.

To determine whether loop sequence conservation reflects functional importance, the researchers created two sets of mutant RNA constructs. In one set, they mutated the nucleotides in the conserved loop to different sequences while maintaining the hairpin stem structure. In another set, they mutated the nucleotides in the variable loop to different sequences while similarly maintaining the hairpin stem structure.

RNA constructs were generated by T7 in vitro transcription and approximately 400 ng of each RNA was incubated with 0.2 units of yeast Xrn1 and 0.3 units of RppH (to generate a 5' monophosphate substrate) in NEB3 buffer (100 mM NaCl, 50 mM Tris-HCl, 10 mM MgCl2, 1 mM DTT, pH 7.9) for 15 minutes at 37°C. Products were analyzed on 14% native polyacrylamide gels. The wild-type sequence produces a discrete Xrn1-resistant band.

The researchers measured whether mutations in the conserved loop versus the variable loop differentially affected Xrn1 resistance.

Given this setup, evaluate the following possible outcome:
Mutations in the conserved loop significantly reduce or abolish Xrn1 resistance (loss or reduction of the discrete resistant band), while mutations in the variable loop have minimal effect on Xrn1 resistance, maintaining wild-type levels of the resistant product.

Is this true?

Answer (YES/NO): YES